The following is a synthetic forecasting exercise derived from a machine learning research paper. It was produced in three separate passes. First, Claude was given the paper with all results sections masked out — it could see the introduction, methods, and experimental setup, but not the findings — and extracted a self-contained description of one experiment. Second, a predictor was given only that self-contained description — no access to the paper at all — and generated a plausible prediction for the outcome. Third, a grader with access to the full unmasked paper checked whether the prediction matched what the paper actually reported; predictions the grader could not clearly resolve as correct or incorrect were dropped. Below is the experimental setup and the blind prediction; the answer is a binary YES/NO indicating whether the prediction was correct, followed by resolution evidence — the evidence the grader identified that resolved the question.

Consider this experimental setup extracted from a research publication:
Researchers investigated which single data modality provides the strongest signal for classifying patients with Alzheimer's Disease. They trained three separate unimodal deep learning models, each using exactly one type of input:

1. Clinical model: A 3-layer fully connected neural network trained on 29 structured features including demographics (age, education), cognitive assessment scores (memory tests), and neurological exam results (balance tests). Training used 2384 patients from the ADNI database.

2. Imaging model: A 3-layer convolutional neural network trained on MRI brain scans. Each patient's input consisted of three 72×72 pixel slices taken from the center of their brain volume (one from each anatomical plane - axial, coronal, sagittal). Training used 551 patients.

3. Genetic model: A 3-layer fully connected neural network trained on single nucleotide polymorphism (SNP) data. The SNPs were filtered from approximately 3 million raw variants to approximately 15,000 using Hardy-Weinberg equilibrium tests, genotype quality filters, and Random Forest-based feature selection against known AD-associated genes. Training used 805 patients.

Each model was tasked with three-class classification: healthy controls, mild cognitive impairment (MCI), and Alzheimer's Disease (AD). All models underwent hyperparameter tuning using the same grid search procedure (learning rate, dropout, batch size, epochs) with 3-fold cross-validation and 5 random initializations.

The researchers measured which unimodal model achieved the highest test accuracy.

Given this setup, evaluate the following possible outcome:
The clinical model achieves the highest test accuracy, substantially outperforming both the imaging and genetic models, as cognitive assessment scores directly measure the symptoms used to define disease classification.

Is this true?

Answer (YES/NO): NO